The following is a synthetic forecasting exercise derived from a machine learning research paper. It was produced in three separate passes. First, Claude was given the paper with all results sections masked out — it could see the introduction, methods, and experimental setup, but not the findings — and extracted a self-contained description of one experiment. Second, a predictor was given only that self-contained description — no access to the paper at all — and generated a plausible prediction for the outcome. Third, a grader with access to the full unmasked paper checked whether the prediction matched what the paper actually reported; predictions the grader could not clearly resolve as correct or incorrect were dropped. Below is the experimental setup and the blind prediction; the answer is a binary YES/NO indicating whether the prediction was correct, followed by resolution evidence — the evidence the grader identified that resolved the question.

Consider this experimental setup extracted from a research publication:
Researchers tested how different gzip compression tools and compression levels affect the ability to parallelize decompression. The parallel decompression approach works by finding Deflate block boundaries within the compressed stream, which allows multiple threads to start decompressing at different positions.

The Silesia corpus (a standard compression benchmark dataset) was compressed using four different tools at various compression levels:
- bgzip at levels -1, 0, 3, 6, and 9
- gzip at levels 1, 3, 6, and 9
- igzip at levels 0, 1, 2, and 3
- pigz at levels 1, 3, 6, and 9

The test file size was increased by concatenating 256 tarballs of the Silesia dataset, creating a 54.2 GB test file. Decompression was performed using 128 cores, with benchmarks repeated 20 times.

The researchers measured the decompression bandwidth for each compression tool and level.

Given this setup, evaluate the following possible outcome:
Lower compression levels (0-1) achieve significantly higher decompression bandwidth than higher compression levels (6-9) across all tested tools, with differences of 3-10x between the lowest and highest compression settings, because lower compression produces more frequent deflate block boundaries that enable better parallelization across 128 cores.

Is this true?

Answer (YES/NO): NO